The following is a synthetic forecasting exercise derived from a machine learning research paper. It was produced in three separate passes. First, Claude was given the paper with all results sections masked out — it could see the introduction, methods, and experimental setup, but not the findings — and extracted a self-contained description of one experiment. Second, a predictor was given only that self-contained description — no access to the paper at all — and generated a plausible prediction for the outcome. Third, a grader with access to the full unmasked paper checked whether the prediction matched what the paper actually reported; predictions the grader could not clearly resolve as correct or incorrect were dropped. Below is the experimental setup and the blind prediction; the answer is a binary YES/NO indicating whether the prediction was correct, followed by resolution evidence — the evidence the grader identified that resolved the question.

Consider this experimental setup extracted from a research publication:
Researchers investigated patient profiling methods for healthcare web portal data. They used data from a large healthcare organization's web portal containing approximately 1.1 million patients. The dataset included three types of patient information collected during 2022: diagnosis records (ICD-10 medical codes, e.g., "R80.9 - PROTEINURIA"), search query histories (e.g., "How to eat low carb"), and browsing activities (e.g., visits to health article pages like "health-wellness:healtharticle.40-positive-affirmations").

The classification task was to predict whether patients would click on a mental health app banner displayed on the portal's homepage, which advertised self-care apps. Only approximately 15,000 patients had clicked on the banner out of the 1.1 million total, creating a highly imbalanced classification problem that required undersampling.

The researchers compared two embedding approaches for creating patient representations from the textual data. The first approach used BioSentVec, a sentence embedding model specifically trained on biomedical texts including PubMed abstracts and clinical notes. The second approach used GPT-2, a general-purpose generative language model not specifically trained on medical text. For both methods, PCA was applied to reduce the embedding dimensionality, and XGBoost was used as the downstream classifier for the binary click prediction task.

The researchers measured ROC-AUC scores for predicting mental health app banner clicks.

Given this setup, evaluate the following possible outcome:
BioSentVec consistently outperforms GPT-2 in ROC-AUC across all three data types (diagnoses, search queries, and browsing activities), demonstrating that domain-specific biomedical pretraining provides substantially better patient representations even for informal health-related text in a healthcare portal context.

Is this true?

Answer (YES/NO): NO